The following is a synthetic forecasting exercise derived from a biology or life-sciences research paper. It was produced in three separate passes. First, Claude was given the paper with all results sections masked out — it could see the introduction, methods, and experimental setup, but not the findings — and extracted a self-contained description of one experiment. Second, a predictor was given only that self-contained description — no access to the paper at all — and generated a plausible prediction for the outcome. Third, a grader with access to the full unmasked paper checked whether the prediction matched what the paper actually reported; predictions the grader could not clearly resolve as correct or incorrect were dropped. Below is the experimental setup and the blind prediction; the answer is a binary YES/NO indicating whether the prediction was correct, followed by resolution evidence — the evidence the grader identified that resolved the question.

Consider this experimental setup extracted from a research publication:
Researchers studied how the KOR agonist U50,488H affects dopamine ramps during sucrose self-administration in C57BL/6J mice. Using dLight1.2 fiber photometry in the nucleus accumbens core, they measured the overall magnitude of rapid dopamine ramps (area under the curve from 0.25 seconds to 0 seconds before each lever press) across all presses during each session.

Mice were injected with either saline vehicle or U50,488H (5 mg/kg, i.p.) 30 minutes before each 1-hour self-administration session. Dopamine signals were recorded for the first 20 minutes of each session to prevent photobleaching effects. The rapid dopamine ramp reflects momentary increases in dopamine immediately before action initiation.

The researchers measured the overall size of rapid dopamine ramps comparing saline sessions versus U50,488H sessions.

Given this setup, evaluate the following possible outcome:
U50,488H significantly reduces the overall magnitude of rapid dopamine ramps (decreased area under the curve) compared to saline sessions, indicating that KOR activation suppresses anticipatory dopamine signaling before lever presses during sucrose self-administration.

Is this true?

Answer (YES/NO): NO